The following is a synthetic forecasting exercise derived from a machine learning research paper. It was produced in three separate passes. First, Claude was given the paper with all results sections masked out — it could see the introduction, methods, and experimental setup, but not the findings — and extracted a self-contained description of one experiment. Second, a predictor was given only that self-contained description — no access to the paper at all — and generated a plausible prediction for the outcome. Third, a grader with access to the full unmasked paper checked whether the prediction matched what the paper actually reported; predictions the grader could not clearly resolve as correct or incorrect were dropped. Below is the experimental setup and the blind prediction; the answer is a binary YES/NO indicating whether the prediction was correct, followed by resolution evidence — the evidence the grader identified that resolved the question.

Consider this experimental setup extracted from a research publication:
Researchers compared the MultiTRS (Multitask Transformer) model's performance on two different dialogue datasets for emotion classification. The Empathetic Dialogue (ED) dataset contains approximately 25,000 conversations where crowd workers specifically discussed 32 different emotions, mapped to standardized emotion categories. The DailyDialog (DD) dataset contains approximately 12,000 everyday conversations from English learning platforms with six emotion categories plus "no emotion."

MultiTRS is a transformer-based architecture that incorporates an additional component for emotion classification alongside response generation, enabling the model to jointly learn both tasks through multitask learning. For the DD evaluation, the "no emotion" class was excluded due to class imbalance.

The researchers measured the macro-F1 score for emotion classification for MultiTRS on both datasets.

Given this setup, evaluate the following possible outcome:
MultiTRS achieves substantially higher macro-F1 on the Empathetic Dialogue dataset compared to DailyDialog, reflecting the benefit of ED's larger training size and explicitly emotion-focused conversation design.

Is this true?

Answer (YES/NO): YES